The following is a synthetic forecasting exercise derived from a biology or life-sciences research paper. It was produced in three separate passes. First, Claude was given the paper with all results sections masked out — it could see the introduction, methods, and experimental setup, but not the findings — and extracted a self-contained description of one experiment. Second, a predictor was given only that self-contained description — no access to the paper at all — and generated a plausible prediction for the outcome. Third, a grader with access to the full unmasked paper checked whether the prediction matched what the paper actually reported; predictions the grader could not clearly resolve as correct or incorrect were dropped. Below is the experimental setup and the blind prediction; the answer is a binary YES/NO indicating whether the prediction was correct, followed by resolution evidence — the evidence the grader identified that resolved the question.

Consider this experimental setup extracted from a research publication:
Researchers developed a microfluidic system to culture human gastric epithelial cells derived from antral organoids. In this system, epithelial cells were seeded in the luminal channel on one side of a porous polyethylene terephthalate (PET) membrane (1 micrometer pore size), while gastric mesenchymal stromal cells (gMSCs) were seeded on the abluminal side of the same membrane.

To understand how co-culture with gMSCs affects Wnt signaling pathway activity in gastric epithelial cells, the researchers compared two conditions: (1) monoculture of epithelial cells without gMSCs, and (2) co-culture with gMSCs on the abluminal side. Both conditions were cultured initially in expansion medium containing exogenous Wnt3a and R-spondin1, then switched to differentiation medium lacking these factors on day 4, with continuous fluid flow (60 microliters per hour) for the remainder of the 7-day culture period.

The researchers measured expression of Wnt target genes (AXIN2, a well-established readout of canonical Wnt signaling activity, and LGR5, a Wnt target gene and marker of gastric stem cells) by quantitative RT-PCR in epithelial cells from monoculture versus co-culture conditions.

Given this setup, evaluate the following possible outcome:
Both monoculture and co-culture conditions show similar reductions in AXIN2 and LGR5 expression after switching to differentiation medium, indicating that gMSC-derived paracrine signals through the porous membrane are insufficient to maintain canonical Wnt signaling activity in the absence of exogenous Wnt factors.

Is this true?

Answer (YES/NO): NO